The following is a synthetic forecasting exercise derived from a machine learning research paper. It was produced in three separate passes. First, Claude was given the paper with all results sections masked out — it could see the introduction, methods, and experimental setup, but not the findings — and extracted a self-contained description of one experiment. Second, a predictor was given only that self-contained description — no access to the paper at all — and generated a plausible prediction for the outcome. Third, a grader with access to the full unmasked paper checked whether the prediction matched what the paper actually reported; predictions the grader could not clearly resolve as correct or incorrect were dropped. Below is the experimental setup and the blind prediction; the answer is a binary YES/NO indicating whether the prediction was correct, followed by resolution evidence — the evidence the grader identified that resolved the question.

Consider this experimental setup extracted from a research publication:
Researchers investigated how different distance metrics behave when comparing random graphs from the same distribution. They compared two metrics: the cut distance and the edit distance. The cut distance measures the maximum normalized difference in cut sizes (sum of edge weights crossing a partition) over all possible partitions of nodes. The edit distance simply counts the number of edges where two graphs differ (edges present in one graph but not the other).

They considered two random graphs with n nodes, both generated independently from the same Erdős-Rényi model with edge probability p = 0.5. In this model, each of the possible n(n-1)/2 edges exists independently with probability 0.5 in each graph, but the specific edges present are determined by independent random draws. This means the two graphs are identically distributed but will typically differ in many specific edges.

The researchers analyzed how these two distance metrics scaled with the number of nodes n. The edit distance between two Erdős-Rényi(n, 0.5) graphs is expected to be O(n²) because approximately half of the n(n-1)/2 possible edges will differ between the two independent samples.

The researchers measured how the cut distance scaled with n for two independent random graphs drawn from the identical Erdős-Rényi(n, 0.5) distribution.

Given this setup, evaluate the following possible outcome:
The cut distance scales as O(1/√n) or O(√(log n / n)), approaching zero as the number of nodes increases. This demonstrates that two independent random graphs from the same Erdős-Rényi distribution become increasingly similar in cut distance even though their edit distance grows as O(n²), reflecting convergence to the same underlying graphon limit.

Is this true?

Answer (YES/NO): NO